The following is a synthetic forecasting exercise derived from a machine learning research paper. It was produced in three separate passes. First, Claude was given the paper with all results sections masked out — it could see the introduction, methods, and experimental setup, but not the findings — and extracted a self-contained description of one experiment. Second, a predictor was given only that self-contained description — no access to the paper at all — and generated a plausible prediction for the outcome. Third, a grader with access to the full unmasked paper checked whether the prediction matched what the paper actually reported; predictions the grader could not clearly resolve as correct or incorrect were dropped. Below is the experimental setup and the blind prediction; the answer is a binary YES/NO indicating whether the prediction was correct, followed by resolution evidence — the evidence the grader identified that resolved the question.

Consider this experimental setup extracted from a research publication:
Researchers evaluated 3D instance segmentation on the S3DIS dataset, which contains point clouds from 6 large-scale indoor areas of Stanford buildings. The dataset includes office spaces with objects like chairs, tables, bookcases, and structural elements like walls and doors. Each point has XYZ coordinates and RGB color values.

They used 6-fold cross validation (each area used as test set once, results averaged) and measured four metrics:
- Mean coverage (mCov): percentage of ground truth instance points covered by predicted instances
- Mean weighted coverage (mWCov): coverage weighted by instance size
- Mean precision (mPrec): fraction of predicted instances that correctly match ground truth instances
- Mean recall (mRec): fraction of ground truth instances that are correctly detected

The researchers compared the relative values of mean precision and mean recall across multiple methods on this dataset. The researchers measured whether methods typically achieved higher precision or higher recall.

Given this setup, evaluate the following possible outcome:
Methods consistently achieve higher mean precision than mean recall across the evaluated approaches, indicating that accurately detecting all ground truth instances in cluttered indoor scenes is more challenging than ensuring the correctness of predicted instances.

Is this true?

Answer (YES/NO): YES